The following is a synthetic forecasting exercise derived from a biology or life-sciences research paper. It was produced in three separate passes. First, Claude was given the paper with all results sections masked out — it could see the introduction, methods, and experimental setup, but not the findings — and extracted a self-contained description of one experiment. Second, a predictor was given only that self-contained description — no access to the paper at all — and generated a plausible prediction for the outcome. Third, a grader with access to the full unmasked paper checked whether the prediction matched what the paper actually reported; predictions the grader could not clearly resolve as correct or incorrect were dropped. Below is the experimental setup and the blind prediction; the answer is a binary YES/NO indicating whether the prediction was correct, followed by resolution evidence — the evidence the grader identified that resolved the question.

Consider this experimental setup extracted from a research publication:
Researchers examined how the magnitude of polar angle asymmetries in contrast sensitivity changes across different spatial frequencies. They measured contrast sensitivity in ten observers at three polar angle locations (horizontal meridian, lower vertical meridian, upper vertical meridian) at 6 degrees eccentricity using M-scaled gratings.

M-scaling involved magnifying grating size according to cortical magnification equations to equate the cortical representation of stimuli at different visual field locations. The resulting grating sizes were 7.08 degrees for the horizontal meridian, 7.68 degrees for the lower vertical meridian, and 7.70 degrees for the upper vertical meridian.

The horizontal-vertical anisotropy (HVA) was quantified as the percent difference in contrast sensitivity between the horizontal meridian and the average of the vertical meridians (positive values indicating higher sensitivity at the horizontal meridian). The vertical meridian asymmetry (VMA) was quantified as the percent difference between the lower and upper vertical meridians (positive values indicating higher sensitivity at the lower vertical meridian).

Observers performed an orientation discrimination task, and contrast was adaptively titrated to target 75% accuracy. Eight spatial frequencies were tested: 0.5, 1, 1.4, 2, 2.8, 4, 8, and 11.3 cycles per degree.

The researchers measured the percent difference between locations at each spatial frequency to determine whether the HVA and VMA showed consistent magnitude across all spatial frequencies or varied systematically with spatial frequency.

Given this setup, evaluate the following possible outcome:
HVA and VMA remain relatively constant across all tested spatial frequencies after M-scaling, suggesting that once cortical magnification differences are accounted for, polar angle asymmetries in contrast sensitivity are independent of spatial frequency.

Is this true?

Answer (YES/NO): NO